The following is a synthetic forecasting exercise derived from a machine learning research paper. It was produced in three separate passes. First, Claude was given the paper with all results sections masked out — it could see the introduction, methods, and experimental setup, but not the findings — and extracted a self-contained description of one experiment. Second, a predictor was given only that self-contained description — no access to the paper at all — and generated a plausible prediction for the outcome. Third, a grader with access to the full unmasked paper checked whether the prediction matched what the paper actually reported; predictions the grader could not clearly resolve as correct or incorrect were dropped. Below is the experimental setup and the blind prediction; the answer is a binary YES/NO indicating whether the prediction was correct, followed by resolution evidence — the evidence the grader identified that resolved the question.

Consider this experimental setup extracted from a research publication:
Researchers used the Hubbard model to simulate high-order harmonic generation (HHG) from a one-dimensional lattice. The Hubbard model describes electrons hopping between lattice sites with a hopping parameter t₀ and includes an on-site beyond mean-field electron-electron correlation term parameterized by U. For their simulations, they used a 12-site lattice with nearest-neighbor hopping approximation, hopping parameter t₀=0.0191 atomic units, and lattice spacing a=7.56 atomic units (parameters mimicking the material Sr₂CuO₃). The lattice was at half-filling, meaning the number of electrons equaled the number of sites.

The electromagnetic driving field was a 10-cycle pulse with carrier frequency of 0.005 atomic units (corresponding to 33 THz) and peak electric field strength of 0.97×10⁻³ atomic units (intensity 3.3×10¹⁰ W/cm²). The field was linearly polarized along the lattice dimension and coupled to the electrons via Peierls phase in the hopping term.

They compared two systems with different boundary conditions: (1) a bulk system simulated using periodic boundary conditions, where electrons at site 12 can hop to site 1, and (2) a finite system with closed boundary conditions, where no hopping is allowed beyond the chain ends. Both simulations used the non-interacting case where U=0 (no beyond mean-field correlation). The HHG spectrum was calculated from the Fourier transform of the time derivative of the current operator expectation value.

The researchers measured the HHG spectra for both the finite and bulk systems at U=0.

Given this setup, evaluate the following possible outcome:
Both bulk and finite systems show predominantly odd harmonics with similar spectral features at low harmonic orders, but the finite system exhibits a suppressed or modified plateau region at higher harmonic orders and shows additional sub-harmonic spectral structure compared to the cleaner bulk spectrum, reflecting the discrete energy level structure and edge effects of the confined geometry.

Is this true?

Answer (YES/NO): NO